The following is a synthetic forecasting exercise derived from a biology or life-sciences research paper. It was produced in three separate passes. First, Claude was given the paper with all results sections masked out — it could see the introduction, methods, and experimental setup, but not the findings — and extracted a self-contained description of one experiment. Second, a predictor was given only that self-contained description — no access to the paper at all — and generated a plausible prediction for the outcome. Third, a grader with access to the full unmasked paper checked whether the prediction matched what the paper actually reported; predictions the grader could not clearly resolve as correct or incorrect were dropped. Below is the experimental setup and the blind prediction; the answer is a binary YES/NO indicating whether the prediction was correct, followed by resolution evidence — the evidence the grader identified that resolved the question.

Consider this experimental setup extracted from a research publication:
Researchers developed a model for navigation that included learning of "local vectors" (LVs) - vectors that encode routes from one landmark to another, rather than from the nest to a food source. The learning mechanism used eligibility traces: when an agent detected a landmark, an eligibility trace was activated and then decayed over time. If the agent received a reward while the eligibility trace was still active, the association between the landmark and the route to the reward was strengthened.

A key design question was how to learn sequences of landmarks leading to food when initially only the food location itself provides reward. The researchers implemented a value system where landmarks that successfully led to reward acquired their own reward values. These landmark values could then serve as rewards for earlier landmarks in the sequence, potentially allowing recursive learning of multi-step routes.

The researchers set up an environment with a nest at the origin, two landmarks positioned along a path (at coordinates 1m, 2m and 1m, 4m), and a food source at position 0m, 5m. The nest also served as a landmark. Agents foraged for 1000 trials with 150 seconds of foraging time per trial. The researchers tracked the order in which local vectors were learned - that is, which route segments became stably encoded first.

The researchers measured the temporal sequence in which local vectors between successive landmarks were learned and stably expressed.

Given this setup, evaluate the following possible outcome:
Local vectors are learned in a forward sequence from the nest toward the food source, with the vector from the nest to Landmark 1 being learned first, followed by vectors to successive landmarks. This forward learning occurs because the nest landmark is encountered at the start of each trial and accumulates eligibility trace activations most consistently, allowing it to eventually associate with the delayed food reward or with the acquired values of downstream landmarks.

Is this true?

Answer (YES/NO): NO